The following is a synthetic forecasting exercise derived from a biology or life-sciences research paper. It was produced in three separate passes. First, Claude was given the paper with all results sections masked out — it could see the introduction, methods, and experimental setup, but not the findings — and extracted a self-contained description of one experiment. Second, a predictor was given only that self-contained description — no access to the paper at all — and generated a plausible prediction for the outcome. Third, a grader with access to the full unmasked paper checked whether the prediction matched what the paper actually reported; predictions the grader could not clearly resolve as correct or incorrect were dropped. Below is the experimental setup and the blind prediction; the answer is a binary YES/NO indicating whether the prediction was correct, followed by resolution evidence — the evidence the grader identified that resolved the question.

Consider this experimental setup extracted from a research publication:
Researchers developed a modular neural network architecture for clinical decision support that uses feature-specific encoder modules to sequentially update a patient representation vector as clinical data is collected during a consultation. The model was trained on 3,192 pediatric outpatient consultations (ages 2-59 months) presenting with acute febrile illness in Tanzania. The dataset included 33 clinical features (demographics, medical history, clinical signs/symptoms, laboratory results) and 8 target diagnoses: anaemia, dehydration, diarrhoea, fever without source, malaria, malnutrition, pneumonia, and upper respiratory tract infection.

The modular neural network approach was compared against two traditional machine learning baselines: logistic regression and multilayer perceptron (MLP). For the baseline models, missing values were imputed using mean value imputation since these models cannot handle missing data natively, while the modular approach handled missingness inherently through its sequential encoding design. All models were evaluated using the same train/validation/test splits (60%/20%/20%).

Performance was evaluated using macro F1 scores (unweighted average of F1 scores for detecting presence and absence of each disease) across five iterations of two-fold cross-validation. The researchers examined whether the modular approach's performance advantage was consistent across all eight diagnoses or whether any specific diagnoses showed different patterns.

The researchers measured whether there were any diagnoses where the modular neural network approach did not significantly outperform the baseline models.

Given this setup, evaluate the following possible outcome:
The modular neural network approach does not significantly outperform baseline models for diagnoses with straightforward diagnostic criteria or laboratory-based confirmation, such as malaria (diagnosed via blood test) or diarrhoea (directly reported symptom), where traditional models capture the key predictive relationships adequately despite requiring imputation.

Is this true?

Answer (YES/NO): NO